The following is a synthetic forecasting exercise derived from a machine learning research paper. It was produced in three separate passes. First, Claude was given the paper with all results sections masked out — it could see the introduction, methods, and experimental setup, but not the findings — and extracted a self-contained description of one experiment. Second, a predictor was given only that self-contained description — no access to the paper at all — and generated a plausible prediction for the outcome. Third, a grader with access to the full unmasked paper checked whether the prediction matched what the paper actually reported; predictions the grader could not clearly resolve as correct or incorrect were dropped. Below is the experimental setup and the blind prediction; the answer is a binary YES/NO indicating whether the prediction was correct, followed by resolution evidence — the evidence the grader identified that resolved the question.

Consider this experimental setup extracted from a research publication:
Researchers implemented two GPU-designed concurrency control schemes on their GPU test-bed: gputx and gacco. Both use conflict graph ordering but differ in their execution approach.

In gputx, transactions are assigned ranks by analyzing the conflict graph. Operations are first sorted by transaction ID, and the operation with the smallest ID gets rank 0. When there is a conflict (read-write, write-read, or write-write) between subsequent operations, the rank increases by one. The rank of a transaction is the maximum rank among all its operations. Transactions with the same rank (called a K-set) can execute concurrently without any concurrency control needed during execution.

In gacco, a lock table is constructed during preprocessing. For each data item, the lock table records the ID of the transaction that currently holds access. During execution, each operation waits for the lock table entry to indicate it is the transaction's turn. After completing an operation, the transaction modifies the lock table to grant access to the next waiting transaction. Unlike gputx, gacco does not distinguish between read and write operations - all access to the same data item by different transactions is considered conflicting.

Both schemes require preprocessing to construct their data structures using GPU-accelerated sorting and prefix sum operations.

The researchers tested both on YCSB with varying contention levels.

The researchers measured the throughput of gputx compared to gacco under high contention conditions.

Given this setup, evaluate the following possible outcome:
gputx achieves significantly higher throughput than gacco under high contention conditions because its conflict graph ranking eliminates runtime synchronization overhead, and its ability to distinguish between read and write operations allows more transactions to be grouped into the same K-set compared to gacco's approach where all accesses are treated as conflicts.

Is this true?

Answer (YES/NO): NO